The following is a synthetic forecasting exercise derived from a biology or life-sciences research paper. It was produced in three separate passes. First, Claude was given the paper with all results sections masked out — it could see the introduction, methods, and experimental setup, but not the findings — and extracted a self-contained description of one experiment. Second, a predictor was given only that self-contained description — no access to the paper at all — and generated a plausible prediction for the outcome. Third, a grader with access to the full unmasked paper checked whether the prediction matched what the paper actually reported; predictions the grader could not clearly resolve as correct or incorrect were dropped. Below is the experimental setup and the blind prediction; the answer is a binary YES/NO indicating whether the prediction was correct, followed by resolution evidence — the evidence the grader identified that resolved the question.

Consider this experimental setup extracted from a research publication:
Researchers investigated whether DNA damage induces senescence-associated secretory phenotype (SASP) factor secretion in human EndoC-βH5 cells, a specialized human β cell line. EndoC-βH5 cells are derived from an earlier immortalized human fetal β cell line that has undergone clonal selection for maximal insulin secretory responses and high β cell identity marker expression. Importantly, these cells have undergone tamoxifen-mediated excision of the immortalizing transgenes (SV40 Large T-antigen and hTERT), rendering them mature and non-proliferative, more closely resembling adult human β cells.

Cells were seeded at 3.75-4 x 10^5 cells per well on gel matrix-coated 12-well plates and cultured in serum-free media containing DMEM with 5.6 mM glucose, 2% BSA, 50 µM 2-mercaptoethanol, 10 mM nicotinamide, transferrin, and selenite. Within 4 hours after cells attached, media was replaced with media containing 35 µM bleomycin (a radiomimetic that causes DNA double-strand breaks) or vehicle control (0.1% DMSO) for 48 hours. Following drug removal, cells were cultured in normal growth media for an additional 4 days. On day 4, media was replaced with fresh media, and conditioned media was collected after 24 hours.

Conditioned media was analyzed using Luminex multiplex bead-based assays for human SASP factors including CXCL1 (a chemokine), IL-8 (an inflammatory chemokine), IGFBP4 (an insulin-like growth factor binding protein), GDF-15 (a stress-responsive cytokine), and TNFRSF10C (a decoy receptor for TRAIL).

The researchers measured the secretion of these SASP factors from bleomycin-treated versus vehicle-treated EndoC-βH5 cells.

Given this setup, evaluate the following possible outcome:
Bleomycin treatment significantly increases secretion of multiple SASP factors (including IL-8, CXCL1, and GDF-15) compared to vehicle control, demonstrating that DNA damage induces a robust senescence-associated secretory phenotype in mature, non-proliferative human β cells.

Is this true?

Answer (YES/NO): NO